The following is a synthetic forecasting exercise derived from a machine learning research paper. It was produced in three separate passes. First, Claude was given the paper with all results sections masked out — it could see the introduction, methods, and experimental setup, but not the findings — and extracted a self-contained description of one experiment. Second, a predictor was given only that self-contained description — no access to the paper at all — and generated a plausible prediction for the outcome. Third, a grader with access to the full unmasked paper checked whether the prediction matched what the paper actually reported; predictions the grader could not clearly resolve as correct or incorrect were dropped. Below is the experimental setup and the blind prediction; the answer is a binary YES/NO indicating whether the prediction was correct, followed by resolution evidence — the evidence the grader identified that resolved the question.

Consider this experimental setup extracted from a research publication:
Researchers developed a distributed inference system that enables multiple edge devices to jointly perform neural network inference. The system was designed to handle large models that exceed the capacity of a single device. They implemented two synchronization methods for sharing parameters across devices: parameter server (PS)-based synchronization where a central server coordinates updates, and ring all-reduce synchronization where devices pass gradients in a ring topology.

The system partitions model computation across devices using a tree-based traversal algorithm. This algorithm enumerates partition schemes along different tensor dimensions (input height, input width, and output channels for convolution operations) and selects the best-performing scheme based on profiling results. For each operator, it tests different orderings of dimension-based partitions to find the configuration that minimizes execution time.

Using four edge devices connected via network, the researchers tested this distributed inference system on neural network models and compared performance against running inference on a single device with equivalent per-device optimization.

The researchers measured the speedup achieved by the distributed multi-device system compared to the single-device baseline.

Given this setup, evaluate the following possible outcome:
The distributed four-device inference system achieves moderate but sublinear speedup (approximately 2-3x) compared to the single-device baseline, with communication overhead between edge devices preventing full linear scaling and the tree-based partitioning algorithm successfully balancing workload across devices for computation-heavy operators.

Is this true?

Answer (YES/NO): NO